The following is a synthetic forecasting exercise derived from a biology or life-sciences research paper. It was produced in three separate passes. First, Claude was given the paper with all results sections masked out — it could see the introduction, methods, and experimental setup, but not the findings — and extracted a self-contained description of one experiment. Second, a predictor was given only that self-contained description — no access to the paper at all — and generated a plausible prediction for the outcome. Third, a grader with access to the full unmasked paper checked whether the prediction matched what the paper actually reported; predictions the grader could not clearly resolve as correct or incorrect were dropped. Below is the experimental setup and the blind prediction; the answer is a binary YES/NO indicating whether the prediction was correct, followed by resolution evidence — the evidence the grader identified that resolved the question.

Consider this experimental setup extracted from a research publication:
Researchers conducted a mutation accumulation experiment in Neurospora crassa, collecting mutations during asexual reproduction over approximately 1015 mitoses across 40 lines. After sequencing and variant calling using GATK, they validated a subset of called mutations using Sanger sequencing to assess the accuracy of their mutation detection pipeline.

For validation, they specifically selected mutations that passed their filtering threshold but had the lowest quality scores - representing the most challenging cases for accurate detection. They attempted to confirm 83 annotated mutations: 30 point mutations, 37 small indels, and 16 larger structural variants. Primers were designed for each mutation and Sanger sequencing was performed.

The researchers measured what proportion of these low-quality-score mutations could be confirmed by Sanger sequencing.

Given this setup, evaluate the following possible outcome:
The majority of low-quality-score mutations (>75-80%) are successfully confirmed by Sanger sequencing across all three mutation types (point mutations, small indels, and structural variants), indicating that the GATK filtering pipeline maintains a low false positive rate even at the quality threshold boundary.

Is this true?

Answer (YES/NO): NO